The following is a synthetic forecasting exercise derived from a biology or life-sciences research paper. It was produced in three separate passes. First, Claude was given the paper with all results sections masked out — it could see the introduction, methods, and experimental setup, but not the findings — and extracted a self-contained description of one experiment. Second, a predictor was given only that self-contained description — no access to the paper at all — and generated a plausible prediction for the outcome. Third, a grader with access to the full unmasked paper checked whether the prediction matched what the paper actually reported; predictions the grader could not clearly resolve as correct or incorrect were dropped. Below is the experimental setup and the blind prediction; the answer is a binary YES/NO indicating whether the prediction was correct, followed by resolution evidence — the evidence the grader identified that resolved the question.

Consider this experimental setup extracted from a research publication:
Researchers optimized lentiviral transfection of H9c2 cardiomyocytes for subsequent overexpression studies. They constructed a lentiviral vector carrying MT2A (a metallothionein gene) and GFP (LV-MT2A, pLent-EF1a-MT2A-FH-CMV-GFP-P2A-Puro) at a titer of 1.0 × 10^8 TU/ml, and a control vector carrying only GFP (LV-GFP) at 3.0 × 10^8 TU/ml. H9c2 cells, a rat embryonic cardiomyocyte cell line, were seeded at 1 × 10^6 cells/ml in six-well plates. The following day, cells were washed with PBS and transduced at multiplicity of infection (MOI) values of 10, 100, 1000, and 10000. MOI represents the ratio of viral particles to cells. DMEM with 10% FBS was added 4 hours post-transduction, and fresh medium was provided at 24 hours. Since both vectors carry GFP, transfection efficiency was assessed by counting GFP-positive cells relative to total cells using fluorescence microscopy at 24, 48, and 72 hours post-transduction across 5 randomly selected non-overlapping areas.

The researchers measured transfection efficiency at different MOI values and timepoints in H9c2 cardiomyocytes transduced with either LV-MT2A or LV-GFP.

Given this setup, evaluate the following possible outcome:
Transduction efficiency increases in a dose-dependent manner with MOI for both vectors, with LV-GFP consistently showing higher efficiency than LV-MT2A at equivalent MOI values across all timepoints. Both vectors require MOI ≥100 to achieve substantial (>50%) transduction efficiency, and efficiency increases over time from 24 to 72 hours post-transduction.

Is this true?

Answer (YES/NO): NO